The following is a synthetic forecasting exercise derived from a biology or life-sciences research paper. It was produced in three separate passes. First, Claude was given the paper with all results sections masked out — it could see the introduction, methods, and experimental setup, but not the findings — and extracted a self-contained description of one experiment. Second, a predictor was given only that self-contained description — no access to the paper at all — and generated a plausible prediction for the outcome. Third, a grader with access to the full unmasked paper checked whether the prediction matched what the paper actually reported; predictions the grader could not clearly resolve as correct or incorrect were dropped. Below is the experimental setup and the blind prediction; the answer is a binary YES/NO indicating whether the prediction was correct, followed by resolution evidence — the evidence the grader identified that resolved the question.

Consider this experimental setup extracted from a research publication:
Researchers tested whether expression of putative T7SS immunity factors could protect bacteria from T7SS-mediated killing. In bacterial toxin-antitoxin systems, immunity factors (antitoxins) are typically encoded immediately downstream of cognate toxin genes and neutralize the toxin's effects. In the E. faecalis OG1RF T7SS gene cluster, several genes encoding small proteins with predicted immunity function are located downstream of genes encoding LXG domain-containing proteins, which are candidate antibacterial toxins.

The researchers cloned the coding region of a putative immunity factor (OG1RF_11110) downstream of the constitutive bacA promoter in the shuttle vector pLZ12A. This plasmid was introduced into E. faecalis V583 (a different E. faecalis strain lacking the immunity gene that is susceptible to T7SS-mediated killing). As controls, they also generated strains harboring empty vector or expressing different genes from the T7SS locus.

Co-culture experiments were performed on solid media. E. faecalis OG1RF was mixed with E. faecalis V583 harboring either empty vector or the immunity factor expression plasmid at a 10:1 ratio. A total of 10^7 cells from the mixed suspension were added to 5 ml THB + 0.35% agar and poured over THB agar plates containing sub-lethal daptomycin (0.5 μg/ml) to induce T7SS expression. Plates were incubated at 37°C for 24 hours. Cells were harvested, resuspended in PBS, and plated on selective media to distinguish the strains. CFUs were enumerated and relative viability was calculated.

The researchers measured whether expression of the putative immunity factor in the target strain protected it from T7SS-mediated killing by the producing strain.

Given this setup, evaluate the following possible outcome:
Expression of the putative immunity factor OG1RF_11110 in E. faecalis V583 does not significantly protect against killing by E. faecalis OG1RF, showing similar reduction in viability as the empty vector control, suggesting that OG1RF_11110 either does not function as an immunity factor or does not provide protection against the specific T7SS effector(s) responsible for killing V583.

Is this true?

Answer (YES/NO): YES